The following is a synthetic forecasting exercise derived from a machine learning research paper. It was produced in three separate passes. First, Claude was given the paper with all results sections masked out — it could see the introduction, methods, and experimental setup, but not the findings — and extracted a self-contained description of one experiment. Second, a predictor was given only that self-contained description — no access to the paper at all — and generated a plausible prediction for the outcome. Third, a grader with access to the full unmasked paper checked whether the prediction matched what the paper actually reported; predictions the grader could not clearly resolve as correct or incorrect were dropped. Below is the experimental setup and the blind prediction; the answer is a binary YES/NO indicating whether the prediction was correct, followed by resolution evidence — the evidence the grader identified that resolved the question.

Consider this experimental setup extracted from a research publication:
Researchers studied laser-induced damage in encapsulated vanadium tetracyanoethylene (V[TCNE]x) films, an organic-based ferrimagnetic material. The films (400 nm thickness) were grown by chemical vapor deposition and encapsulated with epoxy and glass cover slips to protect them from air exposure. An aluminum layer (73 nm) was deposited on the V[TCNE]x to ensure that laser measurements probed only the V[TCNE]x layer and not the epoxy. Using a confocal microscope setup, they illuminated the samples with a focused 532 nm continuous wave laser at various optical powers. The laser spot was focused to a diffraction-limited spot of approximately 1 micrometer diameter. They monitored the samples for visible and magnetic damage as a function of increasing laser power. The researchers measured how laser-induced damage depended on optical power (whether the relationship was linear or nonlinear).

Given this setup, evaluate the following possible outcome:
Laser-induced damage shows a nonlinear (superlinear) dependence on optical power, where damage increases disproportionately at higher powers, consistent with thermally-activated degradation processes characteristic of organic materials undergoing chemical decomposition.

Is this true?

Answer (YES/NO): YES